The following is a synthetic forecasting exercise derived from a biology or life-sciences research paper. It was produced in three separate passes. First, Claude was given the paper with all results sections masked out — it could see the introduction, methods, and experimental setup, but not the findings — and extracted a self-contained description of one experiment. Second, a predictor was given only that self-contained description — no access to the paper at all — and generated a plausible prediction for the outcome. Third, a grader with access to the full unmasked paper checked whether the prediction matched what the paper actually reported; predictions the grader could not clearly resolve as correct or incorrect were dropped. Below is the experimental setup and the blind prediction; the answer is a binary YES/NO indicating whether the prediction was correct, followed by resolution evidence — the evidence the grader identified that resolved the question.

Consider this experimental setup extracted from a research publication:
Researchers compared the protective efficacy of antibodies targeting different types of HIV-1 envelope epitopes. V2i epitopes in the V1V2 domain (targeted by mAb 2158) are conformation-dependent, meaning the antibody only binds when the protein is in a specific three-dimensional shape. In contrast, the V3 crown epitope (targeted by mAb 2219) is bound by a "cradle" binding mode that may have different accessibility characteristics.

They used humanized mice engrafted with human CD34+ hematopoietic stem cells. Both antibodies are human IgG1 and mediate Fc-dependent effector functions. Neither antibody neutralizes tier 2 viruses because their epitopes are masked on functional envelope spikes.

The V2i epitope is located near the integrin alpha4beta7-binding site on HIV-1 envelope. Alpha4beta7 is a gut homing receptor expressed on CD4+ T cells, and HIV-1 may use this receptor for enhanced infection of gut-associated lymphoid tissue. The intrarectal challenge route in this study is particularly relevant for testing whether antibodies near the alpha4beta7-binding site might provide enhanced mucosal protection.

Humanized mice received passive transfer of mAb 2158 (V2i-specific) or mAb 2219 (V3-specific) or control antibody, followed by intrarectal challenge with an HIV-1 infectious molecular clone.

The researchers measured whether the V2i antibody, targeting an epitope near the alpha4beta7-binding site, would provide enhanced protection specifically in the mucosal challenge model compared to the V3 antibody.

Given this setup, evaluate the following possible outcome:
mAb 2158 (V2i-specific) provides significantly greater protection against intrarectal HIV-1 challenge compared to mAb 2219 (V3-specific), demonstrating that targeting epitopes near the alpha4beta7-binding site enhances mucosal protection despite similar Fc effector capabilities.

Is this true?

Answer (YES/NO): NO